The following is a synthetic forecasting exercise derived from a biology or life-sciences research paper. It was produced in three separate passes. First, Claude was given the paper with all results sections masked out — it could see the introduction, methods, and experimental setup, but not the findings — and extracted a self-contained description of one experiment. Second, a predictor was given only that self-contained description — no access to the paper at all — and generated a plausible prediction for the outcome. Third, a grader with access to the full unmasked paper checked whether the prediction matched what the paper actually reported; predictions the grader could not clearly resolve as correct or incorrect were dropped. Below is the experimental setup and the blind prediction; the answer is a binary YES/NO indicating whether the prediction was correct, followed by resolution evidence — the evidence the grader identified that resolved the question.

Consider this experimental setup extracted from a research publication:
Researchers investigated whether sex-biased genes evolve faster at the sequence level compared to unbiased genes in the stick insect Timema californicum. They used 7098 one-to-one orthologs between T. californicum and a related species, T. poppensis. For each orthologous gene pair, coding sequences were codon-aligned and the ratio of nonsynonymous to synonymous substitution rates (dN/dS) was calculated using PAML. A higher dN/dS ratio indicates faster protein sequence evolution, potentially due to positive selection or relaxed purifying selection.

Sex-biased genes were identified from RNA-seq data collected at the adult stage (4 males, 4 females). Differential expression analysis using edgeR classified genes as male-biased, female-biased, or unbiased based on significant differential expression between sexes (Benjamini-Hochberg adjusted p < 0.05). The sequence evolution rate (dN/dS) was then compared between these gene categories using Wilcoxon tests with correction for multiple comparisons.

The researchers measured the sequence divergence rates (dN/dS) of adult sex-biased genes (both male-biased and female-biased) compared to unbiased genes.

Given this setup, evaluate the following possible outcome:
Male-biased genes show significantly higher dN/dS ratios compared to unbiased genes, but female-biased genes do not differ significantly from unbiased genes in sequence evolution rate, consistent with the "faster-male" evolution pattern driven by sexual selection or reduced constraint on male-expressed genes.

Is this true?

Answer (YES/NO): YES